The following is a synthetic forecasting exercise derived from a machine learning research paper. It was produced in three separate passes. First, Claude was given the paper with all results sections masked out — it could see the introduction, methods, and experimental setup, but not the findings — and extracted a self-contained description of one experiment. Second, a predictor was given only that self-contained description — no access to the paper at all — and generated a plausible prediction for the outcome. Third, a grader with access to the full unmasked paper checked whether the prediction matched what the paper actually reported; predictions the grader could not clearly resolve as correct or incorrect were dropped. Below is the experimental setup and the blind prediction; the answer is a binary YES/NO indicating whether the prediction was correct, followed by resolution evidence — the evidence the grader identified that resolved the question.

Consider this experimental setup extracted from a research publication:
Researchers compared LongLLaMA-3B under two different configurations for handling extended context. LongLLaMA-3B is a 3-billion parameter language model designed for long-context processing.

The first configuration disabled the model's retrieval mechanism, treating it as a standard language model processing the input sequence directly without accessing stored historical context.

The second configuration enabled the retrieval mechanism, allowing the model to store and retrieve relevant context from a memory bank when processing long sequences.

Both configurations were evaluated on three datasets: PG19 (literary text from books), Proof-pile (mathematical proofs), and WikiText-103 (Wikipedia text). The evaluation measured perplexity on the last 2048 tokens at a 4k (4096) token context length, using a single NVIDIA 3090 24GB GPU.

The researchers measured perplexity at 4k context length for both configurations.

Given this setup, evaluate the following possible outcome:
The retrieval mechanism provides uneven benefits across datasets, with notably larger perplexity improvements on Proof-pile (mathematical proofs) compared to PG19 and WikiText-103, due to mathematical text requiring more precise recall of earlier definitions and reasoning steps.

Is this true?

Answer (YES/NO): NO